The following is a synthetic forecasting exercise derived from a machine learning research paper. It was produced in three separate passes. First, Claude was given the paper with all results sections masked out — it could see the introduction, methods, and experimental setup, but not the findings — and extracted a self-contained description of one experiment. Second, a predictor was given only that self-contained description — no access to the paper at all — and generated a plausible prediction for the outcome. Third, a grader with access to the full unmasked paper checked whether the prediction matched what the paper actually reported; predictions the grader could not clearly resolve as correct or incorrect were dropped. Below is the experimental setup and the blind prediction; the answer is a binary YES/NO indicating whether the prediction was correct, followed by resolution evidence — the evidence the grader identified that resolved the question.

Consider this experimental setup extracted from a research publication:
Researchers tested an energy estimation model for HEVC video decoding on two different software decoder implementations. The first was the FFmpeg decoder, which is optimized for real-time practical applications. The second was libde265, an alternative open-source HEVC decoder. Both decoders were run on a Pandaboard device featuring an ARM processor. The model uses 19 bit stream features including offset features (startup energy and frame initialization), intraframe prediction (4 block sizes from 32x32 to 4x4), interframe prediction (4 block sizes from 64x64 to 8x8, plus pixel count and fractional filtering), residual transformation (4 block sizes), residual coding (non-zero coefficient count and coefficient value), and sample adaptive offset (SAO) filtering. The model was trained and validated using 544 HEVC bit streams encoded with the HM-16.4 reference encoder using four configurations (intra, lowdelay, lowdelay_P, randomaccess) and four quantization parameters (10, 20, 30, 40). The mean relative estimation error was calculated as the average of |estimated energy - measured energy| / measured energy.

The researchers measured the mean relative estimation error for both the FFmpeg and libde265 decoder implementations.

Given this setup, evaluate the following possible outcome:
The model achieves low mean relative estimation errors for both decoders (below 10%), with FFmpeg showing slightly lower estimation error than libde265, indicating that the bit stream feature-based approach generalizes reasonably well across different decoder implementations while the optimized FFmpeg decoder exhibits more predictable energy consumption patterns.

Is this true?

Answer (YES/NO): NO